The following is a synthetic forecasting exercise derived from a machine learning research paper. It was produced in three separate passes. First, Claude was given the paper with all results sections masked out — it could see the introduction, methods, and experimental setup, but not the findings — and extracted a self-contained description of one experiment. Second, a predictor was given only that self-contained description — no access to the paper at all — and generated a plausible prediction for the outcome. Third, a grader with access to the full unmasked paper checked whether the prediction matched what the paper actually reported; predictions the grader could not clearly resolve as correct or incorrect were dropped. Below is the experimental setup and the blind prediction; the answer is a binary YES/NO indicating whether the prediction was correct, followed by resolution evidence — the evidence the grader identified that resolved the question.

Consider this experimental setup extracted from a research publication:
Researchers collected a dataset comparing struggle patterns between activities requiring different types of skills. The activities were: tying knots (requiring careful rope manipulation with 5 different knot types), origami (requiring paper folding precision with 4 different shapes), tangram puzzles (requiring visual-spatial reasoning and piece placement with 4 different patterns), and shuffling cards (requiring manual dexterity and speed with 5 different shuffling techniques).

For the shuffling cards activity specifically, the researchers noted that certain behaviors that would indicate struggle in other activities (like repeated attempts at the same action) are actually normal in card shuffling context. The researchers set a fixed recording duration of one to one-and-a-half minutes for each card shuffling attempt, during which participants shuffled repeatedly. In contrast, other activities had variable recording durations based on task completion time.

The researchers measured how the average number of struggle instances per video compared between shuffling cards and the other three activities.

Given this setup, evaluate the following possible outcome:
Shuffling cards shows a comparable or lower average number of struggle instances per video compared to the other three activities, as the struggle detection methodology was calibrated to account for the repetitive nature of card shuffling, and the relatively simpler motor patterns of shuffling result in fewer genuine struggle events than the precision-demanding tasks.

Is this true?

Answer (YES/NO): NO